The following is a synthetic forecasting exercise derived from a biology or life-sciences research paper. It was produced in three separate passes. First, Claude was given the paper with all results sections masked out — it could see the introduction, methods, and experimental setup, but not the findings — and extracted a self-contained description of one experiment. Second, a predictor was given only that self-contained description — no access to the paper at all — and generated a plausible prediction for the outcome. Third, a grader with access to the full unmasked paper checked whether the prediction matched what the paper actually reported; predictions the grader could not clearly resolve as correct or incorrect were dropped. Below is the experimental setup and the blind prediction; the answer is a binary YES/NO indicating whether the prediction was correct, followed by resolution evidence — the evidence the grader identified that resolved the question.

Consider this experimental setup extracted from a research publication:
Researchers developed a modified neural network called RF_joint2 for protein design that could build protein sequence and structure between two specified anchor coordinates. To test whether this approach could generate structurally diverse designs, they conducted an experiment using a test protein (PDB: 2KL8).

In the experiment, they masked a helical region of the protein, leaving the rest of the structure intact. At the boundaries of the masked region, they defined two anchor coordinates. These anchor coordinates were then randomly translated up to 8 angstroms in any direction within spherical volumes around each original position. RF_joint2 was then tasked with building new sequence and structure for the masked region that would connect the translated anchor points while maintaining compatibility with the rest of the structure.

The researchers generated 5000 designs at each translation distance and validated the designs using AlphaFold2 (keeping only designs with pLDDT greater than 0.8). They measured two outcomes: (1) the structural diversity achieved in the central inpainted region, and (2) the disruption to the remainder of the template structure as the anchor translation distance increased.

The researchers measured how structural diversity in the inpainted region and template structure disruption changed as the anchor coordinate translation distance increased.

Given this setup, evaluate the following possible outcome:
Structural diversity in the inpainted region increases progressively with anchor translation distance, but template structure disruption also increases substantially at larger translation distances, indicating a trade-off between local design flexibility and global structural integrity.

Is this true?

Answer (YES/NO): NO